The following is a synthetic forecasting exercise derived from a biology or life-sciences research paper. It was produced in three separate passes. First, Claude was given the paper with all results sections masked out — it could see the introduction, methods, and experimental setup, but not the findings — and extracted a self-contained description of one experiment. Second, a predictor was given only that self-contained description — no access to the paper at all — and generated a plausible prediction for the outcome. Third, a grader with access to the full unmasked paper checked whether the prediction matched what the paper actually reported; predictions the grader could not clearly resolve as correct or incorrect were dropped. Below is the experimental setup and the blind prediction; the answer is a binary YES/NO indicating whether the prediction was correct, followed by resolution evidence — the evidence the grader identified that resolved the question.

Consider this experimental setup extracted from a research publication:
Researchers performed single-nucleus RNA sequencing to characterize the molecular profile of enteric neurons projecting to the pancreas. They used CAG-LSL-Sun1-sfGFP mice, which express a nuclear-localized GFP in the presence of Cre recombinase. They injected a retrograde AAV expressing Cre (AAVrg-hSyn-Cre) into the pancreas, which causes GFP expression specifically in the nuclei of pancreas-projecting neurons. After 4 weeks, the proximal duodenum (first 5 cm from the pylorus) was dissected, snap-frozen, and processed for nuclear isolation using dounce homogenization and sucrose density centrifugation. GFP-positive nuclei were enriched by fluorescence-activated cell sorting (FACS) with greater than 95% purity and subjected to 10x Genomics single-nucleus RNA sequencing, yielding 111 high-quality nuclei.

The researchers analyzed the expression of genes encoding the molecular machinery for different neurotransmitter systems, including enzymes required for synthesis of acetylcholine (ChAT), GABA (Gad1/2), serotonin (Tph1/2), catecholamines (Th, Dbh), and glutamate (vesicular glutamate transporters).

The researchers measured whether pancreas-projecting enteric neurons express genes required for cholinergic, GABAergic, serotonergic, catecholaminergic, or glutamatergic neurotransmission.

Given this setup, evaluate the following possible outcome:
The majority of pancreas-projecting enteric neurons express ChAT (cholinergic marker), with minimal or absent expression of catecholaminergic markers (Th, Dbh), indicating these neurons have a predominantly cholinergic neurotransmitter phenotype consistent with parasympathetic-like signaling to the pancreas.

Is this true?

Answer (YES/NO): NO